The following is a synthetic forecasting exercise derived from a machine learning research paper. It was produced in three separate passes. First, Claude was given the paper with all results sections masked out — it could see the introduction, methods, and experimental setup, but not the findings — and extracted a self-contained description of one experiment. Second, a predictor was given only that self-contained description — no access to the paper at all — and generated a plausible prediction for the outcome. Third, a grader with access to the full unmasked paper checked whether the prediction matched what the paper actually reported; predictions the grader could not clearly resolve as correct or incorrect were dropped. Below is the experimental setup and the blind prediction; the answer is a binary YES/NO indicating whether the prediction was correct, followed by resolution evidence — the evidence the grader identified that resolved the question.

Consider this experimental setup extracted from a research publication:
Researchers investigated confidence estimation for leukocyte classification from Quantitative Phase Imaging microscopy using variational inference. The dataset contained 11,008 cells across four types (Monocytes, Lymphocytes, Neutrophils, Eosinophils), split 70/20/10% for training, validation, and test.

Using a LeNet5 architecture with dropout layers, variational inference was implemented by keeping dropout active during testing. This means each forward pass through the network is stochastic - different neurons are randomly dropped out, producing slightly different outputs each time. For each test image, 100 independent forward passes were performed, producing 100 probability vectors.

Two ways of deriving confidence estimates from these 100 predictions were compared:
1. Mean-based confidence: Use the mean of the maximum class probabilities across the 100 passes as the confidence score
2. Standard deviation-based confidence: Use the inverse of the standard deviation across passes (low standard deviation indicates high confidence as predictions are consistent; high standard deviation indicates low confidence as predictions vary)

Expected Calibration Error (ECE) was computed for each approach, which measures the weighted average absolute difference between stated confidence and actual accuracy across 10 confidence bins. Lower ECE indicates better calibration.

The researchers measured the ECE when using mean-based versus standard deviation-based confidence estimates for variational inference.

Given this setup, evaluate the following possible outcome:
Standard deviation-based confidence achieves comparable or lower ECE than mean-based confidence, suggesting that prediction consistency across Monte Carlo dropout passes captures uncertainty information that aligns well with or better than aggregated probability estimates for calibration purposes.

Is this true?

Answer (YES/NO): NO